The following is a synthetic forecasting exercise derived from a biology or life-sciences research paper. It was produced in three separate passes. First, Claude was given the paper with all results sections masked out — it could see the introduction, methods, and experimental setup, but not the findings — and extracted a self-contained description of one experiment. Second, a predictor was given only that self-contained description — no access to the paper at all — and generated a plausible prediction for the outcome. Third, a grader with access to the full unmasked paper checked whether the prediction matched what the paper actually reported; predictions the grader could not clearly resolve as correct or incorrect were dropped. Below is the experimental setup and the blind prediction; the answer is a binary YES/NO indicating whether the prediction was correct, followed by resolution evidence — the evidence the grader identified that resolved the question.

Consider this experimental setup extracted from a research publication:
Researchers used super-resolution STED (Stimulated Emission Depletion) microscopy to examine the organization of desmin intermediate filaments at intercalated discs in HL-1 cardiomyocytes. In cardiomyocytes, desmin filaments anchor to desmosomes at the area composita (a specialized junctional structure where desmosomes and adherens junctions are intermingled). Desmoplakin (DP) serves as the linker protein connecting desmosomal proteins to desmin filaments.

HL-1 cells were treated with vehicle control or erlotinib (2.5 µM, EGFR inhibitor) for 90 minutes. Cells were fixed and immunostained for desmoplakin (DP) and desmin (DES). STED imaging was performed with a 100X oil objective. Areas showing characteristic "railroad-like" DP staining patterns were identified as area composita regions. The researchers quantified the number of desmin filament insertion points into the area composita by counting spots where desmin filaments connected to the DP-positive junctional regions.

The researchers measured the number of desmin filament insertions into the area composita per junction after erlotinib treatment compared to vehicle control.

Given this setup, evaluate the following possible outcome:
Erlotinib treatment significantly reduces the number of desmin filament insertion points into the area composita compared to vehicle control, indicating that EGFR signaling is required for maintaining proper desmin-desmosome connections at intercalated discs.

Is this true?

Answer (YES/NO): NO